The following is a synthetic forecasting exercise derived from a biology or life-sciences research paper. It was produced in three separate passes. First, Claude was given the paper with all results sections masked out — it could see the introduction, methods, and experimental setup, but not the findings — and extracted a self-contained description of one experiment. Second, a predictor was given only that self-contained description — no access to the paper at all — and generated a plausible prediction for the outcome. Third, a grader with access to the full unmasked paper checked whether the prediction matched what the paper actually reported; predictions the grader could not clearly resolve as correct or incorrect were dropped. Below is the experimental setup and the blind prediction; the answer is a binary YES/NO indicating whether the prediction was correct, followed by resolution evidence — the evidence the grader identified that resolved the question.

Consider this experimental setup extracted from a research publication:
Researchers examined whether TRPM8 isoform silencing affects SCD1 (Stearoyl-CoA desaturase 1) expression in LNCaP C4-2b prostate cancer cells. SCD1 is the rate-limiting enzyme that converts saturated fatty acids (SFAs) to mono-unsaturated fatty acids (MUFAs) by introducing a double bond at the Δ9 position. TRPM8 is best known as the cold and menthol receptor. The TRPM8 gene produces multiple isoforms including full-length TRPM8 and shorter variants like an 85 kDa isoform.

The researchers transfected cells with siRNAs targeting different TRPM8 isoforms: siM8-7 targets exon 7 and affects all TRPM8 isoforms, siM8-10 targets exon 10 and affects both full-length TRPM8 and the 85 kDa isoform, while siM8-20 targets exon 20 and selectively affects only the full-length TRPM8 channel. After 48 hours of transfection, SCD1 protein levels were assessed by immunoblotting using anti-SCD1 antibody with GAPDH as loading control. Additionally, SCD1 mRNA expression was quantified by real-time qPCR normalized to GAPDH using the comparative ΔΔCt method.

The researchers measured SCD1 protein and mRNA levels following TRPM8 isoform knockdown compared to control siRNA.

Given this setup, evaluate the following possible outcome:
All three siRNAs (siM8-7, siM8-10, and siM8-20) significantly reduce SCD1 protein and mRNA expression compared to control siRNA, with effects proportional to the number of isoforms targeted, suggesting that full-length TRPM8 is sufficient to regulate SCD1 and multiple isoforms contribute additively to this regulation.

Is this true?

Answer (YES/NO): NO